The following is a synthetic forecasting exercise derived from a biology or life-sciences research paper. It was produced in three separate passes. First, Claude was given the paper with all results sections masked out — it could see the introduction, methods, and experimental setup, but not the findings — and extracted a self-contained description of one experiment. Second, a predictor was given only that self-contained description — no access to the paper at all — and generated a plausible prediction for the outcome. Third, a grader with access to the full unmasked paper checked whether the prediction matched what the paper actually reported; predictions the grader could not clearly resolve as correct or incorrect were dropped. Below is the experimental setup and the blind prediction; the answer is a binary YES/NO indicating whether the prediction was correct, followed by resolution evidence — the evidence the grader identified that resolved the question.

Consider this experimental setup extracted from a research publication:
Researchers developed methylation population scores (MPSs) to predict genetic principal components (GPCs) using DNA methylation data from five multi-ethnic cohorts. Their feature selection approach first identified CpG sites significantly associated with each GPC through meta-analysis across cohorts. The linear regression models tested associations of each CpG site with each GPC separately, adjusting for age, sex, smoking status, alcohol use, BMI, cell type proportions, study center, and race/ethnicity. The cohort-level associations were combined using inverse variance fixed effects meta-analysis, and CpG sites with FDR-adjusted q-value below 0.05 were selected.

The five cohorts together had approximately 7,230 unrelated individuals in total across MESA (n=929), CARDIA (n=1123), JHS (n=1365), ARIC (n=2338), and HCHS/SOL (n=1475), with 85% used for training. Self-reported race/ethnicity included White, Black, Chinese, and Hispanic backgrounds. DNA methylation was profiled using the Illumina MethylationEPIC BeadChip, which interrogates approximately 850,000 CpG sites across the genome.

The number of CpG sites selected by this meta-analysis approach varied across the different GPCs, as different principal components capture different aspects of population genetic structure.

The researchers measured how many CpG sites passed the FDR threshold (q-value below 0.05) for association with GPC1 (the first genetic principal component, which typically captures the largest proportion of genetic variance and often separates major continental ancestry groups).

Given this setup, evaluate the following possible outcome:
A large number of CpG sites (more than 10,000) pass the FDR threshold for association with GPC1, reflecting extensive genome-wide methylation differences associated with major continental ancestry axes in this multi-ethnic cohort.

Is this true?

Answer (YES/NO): YES